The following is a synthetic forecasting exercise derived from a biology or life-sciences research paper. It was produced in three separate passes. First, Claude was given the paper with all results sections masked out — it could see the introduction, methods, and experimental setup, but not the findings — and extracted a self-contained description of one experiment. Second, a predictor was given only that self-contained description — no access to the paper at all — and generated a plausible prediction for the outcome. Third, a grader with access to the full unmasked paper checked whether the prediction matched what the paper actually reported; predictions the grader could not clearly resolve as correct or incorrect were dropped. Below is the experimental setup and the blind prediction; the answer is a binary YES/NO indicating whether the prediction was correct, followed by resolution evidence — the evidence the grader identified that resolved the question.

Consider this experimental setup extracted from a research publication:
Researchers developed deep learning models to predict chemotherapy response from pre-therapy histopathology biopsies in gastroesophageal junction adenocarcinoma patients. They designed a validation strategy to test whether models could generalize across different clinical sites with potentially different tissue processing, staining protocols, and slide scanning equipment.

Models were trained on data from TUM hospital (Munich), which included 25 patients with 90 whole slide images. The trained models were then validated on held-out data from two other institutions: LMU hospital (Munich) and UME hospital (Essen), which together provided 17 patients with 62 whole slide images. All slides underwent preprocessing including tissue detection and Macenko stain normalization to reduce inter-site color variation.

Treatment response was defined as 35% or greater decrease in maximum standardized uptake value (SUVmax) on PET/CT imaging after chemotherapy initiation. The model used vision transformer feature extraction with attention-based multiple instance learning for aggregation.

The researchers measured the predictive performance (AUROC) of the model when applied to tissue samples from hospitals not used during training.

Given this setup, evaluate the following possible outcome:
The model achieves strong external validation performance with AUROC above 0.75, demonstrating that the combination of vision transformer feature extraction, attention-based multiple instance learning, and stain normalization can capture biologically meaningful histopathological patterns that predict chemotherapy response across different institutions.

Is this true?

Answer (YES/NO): NO